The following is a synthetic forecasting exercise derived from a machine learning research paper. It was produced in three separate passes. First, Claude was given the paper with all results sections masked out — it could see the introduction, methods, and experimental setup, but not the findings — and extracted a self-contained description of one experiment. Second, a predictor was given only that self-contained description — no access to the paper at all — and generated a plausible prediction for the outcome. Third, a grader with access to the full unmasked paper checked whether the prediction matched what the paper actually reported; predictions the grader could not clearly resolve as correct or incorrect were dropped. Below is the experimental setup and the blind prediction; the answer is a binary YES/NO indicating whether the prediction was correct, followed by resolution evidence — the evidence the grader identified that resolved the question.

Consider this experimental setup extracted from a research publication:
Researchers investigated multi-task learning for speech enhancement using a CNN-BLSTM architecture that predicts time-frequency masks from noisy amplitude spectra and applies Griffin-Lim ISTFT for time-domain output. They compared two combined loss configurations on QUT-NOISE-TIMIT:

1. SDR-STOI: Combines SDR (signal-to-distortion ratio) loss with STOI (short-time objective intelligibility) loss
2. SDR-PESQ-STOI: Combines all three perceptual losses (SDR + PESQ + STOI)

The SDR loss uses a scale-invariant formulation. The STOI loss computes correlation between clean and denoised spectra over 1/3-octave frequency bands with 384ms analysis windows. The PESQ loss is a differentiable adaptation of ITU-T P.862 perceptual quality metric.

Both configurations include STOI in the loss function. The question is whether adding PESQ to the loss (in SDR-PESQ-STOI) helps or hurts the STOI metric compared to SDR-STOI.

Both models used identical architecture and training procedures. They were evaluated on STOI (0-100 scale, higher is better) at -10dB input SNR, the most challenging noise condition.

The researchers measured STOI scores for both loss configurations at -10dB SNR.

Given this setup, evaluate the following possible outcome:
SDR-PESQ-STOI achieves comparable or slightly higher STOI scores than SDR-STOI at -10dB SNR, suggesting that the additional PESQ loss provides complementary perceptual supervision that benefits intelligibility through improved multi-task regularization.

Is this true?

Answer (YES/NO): YES